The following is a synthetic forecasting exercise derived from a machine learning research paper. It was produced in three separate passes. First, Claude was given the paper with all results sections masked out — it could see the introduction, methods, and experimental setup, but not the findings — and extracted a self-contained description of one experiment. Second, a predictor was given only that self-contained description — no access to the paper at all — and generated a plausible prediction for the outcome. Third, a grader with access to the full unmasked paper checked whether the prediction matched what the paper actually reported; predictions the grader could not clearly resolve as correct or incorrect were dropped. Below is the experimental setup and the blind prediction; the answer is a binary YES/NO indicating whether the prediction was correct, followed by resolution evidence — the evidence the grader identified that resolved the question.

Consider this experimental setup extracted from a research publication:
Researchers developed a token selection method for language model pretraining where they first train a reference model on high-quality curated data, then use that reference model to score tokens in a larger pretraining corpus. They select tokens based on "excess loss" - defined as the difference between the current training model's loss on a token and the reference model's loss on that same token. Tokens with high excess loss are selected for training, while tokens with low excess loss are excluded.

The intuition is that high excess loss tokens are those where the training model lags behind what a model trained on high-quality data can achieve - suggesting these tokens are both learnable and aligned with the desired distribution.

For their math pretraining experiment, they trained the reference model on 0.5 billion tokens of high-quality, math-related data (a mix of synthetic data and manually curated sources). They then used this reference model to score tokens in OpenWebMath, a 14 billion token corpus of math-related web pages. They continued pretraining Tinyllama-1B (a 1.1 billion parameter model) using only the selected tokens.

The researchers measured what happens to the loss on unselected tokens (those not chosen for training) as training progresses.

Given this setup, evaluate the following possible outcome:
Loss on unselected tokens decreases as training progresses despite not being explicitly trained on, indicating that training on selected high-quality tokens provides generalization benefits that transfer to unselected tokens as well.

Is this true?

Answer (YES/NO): NO